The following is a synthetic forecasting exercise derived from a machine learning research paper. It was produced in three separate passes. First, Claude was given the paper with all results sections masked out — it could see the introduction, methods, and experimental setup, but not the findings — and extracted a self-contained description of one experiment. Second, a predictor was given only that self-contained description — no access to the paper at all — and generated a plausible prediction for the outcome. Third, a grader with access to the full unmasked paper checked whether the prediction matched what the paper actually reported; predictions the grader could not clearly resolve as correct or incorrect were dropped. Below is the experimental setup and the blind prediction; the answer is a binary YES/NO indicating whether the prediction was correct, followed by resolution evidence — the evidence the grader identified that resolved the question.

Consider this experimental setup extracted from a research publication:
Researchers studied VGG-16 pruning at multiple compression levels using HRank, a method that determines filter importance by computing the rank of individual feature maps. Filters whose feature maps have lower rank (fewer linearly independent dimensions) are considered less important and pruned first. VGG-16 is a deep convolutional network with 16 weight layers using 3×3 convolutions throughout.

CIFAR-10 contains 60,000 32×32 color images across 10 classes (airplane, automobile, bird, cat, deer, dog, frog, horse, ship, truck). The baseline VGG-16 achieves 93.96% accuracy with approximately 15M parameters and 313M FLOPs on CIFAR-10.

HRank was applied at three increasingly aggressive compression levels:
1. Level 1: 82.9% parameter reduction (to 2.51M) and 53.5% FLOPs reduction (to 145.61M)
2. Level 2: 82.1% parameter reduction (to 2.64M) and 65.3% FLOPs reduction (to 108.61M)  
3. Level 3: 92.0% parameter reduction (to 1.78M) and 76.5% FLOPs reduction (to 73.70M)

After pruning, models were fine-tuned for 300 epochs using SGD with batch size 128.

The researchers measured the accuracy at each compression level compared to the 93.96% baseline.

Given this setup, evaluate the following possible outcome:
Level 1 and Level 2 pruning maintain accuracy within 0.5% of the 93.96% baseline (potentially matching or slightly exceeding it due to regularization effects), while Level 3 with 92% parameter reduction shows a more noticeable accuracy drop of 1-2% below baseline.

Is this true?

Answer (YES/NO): NO